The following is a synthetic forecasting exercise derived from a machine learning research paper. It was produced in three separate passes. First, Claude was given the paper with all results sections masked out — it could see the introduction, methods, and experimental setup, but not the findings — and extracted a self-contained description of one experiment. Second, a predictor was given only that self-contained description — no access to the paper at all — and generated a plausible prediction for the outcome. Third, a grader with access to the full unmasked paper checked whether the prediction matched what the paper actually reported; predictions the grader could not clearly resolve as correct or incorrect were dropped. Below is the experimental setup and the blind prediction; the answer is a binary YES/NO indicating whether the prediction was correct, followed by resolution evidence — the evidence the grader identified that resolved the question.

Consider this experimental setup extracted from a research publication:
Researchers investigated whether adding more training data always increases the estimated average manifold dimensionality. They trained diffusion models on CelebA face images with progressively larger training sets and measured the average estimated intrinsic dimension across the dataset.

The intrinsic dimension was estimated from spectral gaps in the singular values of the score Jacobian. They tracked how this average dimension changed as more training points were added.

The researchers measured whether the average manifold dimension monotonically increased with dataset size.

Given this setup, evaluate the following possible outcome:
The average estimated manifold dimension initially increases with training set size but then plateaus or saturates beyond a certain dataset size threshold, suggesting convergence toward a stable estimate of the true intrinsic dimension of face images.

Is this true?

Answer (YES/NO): NO